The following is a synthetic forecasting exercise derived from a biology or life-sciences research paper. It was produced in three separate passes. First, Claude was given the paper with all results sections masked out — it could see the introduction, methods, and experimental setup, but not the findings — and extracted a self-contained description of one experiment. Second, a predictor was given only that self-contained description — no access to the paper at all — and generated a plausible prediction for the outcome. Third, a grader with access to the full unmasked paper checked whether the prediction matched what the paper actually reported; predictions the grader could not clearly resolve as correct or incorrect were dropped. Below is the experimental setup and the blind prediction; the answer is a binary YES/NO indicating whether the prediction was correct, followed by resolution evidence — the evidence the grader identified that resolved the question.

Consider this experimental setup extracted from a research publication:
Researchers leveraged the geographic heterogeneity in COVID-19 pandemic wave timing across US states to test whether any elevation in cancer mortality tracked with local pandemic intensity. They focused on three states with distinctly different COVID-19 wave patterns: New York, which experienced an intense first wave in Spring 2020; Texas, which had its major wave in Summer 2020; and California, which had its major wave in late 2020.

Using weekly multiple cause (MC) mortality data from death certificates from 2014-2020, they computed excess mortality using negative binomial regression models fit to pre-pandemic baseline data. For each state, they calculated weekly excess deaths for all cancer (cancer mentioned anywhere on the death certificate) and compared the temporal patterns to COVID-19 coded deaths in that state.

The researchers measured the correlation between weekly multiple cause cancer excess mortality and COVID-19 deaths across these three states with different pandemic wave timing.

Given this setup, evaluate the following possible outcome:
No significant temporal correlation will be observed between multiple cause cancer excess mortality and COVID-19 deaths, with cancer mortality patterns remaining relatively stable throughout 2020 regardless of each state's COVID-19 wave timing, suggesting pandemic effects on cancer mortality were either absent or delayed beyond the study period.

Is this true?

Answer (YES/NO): NO